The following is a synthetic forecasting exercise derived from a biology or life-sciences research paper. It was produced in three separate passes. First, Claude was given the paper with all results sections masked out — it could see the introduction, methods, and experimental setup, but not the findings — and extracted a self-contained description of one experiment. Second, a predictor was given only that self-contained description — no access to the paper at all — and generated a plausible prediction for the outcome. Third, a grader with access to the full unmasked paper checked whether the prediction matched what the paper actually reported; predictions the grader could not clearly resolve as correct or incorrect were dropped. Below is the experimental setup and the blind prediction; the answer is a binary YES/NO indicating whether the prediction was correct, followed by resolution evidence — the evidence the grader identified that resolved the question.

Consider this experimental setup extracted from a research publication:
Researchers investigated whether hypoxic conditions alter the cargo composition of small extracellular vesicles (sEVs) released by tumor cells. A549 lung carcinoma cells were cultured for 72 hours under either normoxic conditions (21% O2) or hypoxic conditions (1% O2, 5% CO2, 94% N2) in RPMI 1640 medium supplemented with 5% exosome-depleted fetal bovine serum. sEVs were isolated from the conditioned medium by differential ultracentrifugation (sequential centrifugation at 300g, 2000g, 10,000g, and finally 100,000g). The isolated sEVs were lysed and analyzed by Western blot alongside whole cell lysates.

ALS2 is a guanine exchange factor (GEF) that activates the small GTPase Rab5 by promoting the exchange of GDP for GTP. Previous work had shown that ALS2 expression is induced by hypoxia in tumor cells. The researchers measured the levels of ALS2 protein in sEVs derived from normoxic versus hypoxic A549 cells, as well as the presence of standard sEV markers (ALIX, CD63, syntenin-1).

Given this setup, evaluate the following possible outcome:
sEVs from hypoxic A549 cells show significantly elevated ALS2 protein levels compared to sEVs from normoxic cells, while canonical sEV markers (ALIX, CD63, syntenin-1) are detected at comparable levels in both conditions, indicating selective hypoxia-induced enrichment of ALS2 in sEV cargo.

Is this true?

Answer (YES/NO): YES